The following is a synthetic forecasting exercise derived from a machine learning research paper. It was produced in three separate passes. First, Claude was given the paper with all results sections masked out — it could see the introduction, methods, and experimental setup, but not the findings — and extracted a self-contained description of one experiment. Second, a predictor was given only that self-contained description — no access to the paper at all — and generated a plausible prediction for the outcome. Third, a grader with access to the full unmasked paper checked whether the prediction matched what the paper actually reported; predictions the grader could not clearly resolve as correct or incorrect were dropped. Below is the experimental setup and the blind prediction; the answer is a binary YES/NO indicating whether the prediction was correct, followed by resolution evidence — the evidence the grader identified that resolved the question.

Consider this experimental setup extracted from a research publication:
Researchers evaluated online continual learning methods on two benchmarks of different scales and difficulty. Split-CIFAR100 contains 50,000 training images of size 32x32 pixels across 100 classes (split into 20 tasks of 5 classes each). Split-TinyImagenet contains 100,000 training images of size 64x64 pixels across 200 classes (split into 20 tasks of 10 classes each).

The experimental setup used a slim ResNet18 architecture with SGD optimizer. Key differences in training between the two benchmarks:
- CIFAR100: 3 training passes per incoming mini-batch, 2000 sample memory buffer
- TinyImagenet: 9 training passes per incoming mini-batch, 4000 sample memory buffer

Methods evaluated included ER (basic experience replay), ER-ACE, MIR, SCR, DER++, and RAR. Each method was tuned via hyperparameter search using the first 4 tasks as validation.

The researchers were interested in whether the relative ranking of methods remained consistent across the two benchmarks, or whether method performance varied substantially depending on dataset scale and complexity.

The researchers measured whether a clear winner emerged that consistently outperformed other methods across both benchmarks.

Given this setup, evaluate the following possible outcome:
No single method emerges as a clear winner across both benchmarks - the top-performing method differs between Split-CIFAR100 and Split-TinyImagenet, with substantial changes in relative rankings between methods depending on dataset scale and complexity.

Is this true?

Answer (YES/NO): YES